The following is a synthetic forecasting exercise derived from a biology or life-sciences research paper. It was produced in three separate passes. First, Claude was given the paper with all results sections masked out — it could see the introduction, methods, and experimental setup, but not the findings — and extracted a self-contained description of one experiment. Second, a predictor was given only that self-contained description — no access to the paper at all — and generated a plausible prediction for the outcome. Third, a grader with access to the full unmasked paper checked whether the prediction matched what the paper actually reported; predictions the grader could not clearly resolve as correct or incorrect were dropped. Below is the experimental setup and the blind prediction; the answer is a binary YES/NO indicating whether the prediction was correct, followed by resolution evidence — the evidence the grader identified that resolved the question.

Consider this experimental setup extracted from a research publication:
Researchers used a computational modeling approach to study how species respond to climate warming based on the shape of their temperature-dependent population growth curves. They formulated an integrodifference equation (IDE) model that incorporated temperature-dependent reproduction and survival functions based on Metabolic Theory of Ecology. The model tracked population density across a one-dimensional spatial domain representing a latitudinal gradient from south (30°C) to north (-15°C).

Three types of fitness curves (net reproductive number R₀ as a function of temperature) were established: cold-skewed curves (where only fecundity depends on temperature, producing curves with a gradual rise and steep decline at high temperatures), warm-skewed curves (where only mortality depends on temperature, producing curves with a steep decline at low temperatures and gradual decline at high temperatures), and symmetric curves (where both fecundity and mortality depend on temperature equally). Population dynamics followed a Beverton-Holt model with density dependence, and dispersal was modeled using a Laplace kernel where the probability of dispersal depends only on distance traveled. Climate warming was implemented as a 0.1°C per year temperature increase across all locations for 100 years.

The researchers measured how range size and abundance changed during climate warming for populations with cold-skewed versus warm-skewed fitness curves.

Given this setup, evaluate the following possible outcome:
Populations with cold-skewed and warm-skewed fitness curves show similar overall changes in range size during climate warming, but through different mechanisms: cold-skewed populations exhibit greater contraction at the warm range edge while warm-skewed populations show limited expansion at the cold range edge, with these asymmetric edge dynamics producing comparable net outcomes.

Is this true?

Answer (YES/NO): NO